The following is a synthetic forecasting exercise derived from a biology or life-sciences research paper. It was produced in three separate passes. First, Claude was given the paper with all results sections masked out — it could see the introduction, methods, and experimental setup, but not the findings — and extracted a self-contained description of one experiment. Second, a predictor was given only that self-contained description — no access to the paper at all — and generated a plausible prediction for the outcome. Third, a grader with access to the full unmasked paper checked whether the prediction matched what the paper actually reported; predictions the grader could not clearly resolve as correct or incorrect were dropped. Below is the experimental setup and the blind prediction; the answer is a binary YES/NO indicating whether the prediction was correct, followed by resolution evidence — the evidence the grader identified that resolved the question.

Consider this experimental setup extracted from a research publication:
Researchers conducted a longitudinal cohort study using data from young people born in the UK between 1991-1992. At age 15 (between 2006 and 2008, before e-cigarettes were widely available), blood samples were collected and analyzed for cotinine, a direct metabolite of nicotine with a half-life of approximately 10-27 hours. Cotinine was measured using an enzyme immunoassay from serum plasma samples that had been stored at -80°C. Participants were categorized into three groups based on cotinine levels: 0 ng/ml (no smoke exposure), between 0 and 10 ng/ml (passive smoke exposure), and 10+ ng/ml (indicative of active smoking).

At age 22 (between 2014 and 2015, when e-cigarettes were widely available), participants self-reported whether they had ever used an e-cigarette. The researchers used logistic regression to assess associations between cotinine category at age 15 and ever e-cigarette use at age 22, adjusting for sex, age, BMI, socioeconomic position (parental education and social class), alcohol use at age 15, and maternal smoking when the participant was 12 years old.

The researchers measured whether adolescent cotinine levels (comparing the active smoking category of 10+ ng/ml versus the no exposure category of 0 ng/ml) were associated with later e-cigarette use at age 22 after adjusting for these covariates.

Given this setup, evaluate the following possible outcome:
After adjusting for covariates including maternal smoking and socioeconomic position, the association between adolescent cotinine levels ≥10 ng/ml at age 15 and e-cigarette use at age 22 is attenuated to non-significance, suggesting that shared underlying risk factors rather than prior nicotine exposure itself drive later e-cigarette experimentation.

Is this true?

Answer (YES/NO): NO